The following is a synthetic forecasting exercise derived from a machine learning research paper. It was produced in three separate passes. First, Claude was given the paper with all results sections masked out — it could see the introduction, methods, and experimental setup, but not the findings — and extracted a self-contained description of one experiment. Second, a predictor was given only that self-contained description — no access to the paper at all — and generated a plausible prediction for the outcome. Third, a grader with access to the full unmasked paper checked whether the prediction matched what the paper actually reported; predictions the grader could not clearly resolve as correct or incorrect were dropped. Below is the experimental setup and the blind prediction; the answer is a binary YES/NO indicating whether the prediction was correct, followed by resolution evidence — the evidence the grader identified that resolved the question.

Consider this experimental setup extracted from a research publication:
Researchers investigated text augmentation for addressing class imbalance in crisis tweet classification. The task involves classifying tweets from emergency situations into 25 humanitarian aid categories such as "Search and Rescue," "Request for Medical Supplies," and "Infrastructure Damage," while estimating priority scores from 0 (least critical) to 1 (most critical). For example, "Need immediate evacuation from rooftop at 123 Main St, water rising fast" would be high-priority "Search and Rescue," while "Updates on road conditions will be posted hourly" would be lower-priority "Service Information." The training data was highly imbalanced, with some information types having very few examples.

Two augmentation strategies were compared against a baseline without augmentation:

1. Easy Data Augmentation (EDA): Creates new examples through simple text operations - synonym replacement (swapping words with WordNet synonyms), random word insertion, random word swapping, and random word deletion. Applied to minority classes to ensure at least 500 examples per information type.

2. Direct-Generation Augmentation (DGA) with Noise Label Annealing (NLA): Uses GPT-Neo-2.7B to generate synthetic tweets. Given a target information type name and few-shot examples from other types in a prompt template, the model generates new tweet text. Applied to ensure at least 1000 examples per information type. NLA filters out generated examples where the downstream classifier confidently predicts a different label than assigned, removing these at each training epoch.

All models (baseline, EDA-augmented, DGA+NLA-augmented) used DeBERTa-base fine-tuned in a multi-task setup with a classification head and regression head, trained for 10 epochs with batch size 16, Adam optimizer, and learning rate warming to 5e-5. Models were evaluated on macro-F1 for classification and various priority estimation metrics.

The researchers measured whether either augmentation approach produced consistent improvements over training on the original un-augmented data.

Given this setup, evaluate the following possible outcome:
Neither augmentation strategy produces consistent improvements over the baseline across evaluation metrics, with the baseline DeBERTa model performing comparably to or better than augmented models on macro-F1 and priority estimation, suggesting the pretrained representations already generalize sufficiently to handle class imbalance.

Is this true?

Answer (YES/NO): YES